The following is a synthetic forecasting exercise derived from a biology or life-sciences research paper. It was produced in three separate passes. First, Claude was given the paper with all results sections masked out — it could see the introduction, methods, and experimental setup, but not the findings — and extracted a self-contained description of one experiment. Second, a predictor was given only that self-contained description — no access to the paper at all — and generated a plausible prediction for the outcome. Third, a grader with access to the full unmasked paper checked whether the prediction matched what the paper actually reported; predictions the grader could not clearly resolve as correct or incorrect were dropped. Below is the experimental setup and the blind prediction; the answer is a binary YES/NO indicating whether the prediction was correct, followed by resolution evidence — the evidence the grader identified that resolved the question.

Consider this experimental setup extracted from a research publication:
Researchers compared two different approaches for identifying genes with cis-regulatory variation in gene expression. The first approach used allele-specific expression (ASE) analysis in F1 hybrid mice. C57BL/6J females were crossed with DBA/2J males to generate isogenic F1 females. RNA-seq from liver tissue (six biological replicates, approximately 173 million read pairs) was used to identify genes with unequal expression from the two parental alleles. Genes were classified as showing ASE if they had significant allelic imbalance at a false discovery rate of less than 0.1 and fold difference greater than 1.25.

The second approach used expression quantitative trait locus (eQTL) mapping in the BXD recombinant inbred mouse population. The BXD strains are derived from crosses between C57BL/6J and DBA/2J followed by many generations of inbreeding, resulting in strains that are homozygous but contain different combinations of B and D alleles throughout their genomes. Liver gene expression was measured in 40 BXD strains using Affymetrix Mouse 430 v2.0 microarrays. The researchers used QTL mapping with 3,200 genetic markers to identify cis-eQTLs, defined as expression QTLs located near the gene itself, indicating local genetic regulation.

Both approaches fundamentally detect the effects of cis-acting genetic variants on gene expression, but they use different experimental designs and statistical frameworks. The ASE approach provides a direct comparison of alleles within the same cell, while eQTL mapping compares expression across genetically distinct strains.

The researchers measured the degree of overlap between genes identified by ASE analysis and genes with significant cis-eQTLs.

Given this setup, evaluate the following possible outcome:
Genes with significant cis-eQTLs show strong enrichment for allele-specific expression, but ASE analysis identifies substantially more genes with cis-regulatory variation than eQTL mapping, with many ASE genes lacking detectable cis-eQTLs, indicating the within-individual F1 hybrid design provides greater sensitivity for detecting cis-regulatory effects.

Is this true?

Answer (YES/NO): YES